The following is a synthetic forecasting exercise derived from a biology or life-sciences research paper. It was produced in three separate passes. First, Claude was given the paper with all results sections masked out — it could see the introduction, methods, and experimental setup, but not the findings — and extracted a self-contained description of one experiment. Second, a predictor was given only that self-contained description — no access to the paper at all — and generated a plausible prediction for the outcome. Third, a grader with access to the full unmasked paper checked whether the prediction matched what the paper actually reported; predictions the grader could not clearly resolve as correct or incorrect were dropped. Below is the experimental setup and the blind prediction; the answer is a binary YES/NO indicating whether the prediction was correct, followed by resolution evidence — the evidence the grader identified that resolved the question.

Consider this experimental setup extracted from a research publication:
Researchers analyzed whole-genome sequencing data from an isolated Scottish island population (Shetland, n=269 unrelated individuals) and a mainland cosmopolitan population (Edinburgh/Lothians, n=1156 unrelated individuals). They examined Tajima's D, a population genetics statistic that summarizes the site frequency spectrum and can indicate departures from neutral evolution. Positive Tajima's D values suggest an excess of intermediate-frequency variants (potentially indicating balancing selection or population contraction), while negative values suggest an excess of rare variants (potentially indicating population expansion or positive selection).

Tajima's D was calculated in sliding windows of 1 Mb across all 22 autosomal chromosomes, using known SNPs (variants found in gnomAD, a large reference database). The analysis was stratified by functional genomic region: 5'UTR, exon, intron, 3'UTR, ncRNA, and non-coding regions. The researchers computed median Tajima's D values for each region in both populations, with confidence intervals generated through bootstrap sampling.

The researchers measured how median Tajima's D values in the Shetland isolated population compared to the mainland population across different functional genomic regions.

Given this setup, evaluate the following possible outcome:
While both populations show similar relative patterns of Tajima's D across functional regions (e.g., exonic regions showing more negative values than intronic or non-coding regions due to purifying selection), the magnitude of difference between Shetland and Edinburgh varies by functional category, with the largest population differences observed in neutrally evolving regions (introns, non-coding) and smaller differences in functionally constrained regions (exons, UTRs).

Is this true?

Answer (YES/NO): NO